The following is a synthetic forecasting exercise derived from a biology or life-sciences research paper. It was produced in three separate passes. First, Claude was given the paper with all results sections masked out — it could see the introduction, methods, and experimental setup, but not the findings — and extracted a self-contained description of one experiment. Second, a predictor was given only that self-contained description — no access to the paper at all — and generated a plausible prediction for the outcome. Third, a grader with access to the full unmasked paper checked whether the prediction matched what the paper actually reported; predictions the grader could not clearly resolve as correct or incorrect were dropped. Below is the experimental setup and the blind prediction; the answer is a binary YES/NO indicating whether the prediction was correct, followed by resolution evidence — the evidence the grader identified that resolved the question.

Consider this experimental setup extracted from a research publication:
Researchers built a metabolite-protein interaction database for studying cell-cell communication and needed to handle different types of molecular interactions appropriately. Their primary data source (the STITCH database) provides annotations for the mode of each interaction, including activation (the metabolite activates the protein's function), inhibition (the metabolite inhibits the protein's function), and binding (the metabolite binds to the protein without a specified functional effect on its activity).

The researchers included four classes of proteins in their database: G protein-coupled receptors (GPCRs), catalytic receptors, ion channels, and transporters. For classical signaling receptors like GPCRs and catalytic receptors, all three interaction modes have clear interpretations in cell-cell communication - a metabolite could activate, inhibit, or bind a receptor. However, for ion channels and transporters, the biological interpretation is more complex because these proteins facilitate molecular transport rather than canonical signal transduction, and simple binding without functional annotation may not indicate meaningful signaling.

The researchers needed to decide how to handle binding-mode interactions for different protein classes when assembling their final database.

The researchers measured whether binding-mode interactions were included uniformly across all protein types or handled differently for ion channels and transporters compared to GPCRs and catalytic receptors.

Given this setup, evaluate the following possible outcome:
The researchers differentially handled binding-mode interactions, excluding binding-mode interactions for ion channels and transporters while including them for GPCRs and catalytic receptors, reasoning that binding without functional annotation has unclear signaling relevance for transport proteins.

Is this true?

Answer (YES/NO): YES